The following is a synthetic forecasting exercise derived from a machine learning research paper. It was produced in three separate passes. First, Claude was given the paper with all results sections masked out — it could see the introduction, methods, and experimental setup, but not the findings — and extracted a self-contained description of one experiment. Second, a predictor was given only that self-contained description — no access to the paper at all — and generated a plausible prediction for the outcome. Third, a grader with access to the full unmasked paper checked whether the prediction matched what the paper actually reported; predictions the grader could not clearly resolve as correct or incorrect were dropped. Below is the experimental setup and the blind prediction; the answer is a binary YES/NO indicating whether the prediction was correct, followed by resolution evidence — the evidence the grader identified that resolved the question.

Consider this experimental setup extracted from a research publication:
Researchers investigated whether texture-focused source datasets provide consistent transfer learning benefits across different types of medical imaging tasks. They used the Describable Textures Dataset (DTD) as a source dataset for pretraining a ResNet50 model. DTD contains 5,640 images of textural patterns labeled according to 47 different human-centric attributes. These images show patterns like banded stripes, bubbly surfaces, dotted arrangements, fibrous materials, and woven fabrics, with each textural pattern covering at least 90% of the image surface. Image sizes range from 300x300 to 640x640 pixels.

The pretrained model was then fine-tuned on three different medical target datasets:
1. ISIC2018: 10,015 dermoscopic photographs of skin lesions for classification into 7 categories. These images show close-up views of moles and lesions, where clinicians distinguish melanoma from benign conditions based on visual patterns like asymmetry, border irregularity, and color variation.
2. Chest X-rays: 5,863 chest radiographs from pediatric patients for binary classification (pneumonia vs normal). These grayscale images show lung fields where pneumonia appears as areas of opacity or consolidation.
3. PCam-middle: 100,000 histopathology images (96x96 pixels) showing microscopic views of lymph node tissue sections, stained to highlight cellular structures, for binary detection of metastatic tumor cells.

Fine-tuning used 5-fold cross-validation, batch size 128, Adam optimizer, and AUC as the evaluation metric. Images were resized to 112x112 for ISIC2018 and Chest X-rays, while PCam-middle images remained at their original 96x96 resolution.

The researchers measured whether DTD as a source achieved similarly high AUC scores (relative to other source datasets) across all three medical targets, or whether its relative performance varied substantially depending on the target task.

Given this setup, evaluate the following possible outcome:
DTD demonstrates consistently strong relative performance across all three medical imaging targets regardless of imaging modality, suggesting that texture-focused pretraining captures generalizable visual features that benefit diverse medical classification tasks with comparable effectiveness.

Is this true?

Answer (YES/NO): NO